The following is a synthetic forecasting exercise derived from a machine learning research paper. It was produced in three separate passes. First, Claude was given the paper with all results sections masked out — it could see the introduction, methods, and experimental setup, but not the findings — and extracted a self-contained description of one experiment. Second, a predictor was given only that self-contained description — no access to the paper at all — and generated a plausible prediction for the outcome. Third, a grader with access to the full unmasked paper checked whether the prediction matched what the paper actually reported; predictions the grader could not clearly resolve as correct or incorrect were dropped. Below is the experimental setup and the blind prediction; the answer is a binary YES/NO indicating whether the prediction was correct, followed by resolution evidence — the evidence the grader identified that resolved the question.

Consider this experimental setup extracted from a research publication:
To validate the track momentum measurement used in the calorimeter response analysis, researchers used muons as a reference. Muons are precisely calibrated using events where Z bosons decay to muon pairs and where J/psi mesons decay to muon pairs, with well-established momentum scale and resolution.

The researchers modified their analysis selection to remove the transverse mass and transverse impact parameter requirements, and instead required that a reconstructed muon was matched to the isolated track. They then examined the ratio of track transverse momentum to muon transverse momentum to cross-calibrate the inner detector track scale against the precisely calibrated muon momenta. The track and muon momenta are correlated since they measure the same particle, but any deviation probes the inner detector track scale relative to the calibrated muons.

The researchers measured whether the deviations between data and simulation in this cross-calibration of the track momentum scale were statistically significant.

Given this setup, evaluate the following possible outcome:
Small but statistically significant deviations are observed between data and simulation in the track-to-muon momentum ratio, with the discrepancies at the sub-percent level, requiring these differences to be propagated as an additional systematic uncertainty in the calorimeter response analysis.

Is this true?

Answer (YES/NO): NO